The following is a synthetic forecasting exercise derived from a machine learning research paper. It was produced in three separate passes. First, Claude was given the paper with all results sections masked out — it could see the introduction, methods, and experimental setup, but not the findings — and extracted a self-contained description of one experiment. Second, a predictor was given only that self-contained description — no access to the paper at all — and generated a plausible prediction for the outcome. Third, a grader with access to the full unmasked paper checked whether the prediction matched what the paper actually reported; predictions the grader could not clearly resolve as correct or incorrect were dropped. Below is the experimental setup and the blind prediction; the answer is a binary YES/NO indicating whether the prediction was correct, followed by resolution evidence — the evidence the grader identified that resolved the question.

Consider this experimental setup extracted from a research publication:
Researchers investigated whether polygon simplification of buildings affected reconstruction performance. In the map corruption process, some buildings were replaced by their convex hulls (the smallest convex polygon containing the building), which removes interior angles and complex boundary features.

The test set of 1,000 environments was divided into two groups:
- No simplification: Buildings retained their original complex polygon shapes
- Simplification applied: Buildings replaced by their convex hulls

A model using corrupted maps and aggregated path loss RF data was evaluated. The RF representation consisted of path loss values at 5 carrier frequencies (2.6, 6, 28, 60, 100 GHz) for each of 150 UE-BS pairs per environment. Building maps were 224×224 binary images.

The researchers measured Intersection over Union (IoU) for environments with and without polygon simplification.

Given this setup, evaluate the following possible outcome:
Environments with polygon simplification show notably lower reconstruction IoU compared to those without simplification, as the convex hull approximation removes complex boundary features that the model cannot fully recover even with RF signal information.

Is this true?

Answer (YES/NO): NO